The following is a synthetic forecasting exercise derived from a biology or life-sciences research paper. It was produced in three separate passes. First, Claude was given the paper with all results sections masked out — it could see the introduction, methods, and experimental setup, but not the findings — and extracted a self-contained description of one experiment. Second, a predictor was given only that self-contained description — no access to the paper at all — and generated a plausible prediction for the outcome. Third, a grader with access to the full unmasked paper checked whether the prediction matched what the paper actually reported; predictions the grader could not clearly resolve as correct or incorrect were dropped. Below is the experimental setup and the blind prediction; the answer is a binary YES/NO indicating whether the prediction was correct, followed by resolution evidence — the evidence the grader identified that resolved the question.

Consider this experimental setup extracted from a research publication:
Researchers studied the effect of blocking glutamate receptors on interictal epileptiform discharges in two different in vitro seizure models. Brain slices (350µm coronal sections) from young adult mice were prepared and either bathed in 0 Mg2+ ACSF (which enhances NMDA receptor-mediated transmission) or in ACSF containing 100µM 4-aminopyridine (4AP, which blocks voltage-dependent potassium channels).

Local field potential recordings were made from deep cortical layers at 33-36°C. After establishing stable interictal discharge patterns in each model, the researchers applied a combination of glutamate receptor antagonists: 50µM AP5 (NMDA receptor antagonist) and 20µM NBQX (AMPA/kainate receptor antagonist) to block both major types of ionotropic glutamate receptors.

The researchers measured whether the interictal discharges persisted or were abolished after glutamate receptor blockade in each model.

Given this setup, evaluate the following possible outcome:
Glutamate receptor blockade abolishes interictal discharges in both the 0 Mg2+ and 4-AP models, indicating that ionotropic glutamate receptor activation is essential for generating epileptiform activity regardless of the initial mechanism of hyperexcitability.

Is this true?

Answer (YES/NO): NO